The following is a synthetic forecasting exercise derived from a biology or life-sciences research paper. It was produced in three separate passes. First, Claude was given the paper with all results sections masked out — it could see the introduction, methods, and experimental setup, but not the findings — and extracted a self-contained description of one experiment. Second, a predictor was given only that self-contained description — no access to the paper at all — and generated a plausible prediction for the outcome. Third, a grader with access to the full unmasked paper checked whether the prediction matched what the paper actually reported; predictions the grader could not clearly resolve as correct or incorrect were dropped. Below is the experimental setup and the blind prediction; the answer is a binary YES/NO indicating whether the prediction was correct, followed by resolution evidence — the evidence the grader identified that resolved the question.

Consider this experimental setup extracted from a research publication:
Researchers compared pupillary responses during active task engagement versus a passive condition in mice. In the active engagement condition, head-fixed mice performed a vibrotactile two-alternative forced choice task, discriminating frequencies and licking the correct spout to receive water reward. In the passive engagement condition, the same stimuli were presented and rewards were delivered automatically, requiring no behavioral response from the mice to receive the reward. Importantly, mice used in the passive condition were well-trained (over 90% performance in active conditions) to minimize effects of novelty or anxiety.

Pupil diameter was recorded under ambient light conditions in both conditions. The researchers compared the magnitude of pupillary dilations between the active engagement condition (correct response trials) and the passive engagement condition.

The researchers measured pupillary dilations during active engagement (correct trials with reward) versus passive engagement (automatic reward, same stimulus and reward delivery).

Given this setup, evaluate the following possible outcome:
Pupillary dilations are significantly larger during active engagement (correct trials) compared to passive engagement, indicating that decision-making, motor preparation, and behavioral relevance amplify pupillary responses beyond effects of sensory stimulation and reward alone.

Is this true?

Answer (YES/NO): YES